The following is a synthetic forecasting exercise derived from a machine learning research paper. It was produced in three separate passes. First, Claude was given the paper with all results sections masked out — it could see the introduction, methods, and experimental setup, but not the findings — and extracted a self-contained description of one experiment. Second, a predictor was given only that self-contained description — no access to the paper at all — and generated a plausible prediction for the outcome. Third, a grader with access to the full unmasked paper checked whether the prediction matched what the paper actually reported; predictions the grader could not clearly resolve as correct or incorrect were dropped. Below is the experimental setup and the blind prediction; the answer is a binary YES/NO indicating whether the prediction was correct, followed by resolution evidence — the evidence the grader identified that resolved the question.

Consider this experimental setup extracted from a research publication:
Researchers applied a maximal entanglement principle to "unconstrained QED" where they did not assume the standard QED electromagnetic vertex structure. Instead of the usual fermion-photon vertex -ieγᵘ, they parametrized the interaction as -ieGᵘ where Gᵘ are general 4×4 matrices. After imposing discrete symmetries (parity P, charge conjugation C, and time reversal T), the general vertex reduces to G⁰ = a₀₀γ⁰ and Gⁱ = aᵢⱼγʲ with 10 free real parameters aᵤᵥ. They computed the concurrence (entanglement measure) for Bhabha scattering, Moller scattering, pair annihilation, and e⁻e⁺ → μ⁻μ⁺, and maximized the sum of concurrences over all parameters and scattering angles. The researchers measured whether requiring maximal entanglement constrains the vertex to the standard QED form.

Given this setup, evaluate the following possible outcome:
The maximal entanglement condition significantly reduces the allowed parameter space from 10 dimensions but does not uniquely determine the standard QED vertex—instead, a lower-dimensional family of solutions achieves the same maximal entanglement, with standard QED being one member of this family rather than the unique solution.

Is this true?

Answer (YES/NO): NO